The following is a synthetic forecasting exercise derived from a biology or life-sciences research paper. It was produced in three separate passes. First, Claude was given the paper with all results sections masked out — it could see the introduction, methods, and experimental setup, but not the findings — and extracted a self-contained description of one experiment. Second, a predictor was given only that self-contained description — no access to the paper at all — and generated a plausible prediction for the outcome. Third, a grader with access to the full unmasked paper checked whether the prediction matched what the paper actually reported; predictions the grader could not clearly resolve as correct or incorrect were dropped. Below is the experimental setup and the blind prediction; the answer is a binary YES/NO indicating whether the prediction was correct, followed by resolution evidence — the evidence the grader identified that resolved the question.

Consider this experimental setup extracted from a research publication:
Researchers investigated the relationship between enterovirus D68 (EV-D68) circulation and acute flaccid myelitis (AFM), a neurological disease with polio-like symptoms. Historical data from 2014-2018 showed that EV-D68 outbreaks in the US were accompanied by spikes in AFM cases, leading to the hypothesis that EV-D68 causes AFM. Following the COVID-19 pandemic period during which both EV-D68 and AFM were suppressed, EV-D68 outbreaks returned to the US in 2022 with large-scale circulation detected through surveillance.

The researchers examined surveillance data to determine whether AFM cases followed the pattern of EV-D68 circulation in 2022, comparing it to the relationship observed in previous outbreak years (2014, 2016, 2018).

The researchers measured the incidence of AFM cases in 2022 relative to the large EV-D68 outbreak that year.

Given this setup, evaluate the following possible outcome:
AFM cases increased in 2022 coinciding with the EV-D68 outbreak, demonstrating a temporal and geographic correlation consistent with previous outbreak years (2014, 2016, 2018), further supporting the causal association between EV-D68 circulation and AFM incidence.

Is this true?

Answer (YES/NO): NO